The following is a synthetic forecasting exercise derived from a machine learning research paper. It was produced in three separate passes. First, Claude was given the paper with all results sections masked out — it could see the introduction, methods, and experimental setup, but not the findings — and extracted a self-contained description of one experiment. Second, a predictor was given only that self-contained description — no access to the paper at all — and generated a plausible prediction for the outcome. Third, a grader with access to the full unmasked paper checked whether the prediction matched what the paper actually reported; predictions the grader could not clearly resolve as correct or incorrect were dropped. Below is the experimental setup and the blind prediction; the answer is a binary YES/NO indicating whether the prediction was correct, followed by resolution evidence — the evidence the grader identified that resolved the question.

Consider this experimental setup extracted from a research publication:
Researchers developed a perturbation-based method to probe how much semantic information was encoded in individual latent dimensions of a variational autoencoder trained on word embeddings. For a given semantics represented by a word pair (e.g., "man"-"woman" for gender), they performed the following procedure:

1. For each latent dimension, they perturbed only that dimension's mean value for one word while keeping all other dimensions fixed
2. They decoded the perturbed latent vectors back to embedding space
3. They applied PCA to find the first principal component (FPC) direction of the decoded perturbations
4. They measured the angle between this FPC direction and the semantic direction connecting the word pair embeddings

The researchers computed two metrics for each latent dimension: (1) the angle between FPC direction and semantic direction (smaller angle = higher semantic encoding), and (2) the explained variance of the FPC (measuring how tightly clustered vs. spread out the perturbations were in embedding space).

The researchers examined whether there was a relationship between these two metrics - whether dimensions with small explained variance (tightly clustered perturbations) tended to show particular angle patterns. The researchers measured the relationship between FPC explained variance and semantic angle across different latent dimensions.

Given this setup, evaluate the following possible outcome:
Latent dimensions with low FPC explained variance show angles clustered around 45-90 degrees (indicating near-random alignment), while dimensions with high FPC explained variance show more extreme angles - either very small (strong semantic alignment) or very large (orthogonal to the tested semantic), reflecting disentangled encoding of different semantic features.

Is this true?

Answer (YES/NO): NO